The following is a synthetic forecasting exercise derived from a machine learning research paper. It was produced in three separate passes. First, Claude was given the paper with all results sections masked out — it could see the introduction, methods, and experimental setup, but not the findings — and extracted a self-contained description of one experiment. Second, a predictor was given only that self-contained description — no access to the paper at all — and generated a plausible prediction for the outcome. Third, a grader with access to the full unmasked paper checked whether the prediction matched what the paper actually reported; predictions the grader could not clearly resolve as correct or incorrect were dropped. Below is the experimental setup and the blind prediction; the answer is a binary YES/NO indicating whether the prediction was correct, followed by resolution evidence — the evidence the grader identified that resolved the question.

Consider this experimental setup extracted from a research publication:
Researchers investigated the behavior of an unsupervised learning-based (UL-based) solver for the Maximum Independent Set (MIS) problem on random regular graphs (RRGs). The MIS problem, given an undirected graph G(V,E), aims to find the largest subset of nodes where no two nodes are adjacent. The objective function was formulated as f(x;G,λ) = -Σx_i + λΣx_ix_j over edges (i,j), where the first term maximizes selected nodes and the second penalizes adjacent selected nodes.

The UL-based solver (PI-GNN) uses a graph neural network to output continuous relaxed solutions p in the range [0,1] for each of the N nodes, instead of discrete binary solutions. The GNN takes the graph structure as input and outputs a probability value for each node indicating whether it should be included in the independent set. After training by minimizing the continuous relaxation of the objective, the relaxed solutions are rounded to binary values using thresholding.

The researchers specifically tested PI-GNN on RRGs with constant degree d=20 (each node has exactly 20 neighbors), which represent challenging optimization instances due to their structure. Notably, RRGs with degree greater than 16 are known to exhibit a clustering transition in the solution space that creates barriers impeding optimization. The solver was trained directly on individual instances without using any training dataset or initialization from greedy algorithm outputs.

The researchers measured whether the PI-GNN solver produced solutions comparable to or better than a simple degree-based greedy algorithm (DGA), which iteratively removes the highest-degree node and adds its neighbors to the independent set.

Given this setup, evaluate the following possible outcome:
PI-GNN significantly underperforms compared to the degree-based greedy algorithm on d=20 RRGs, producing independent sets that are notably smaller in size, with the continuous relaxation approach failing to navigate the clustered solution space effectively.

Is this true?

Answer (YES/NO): YES